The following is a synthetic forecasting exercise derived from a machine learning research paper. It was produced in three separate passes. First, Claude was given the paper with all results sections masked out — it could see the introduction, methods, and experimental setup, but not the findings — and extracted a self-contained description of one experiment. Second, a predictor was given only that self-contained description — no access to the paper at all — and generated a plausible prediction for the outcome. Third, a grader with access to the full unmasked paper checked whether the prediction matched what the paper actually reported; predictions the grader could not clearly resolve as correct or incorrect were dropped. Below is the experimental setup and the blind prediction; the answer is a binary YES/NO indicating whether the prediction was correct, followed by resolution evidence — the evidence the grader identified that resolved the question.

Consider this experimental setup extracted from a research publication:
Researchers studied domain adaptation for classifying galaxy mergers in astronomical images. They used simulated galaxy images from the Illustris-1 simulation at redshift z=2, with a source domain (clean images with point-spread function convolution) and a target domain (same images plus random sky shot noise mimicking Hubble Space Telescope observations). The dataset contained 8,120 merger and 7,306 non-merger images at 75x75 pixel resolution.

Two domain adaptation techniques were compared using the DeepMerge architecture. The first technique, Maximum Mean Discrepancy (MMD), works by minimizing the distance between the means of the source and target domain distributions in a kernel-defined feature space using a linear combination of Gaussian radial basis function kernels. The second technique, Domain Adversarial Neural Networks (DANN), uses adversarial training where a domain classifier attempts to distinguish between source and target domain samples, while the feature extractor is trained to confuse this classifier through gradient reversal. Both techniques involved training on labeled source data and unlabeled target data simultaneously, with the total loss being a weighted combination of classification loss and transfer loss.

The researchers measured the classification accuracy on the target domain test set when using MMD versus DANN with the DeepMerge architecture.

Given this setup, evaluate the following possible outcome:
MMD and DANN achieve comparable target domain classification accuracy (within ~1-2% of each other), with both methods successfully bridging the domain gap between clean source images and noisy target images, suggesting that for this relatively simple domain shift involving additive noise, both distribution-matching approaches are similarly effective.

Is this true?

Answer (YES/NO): YES